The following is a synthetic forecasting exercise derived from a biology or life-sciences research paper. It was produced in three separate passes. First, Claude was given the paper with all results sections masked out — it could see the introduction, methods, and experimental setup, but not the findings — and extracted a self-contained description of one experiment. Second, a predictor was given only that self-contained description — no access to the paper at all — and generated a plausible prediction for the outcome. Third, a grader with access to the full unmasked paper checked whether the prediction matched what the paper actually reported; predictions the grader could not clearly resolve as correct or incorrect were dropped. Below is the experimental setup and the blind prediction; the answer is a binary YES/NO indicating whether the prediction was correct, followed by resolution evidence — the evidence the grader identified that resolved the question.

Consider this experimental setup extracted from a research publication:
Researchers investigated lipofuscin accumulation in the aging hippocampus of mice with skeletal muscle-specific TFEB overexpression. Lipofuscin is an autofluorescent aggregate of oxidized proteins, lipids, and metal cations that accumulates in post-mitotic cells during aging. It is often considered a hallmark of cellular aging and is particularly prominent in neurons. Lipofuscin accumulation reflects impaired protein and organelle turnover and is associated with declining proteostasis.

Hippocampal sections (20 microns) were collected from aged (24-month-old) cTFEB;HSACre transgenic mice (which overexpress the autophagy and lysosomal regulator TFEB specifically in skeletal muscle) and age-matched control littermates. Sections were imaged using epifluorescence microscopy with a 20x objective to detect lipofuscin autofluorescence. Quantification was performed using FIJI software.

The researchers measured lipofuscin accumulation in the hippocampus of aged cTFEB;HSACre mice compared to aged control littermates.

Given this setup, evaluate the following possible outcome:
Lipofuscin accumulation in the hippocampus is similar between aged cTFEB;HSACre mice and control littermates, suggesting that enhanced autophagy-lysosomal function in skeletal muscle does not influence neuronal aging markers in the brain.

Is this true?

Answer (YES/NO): NO